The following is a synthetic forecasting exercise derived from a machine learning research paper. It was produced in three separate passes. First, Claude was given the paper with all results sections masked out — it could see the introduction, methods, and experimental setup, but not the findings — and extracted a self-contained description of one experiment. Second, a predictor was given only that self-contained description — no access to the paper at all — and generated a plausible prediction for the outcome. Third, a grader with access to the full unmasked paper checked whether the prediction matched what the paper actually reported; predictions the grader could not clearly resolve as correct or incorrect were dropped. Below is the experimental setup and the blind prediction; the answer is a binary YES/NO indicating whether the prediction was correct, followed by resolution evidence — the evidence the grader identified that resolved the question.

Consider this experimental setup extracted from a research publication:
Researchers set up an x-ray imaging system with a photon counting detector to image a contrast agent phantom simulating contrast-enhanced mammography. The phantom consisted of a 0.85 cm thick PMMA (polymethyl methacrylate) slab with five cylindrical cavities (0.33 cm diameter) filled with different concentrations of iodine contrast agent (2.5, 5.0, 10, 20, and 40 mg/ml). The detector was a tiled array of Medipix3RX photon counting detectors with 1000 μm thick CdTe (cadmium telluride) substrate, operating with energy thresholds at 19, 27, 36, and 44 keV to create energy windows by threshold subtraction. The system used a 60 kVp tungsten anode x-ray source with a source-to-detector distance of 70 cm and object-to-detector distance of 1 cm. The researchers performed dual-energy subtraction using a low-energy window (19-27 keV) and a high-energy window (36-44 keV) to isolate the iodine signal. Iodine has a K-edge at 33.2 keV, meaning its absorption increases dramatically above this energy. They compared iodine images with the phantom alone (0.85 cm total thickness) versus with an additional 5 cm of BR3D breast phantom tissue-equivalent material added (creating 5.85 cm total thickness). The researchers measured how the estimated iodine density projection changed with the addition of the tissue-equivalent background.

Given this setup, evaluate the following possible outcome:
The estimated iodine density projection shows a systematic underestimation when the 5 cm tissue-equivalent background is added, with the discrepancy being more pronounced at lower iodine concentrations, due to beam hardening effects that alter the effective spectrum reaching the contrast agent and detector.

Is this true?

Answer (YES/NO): NO